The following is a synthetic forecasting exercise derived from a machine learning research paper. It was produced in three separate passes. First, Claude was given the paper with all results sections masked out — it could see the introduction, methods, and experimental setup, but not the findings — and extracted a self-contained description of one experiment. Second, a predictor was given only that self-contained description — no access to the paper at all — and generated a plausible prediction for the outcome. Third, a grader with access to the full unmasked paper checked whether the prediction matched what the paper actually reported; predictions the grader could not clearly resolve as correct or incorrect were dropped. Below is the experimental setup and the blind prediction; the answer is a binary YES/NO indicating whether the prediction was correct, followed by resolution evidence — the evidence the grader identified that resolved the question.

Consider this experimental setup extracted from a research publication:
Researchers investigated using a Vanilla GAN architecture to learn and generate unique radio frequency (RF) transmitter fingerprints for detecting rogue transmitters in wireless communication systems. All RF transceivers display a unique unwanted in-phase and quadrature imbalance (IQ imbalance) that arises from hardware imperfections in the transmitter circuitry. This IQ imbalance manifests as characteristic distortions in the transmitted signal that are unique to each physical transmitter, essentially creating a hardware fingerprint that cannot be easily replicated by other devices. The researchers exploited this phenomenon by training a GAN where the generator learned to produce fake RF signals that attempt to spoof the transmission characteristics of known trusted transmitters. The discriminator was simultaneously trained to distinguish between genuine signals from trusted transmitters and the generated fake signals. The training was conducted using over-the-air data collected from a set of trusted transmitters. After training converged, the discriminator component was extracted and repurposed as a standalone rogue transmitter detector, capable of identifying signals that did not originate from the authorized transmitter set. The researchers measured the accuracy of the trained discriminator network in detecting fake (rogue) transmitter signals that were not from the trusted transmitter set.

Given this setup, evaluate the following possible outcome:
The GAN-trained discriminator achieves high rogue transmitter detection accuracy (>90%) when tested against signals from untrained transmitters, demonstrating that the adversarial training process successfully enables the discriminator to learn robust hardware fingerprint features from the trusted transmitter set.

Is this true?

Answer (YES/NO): YES